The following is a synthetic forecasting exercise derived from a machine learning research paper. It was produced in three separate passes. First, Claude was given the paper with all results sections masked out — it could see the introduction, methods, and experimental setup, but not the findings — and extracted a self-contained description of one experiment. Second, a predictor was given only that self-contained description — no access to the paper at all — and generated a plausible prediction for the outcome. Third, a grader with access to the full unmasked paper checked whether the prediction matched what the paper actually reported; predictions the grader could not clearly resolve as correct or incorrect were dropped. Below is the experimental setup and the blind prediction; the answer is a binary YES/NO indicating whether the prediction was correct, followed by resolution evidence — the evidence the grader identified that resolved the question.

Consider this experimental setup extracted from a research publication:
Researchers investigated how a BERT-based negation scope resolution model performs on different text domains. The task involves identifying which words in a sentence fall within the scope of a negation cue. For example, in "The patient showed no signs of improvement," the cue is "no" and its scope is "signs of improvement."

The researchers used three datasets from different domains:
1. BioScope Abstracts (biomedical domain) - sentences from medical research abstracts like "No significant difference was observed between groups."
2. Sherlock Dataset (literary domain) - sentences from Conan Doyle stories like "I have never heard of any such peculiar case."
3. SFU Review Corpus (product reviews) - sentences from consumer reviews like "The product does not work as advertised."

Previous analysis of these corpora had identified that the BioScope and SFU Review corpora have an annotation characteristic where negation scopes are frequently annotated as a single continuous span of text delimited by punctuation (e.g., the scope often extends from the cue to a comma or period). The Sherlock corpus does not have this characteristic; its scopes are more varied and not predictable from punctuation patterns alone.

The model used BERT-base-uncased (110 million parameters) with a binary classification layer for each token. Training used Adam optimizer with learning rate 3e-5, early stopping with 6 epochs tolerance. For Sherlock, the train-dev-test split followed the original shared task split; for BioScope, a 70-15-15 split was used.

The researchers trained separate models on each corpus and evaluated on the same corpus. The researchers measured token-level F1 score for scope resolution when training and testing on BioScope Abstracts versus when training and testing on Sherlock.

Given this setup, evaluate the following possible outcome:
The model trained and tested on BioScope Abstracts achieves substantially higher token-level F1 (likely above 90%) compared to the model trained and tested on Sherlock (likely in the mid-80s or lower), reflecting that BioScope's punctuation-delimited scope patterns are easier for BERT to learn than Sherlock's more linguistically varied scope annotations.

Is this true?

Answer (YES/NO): NO